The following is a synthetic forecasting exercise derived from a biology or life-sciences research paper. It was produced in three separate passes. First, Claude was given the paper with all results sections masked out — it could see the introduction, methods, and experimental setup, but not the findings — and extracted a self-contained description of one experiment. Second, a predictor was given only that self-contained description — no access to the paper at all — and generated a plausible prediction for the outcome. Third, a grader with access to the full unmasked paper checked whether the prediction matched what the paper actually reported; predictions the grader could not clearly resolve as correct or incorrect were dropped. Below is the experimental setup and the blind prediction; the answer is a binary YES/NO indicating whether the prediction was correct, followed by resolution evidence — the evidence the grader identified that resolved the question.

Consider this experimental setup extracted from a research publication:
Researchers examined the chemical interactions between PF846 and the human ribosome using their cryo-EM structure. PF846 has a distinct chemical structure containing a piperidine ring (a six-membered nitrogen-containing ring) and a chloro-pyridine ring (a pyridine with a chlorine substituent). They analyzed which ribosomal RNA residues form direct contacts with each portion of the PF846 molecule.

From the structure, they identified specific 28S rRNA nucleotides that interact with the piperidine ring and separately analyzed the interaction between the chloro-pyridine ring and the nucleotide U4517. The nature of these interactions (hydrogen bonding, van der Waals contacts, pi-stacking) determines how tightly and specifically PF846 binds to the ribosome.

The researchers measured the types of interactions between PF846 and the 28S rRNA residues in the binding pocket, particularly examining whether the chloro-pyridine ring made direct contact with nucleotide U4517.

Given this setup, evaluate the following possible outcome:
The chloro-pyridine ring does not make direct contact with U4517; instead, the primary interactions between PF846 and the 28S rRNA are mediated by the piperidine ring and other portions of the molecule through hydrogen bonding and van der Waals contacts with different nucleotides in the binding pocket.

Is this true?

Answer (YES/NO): NO